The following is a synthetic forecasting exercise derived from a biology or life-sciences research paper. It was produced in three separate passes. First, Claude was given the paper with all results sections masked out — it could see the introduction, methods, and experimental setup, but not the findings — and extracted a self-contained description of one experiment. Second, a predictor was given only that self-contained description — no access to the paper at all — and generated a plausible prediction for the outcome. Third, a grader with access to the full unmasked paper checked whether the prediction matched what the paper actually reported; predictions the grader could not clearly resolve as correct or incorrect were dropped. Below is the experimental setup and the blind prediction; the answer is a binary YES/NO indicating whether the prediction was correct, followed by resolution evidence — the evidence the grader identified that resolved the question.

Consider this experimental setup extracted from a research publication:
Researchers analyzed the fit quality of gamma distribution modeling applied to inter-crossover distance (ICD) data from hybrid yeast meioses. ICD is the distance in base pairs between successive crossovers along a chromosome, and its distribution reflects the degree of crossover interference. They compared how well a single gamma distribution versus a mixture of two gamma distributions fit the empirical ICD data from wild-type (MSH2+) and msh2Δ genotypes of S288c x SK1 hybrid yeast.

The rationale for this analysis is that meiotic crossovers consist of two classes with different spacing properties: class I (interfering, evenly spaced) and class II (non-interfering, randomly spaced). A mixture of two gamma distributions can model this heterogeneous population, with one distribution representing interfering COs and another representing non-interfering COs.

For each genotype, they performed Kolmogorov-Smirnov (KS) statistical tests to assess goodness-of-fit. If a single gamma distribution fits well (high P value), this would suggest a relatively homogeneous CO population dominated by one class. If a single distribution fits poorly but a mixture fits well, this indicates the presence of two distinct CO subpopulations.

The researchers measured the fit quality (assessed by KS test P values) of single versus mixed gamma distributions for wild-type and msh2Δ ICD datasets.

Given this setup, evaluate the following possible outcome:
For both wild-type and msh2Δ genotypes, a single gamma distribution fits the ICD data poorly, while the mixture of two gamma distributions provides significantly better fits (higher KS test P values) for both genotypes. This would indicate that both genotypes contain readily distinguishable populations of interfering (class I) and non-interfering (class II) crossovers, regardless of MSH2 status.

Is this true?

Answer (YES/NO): YES